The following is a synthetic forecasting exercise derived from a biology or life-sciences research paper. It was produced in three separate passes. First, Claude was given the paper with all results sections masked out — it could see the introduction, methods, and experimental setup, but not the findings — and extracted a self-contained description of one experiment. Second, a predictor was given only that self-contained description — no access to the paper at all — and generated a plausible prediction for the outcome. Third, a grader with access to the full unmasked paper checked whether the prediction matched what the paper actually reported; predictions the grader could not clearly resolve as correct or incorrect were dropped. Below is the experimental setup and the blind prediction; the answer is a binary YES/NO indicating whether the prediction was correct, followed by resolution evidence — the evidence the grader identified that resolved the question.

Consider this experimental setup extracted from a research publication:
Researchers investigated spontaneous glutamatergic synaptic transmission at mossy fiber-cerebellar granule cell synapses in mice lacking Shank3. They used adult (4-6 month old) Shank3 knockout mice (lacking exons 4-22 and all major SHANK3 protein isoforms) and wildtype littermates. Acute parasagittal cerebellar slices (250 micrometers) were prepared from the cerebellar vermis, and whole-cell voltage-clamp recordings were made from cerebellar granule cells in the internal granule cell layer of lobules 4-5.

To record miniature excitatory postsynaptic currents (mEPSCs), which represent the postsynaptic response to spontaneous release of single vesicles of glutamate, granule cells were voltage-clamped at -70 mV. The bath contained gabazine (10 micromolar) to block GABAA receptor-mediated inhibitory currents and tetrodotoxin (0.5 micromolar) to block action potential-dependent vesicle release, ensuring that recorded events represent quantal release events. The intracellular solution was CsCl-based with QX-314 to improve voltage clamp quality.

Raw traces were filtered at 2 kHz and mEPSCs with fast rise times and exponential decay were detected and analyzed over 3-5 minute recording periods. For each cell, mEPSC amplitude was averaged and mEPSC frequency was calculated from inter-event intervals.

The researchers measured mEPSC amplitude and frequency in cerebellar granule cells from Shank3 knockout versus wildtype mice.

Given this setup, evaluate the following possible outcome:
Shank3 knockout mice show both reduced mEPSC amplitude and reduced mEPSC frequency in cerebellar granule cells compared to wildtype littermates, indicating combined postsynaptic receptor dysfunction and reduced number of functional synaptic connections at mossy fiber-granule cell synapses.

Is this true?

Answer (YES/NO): NO